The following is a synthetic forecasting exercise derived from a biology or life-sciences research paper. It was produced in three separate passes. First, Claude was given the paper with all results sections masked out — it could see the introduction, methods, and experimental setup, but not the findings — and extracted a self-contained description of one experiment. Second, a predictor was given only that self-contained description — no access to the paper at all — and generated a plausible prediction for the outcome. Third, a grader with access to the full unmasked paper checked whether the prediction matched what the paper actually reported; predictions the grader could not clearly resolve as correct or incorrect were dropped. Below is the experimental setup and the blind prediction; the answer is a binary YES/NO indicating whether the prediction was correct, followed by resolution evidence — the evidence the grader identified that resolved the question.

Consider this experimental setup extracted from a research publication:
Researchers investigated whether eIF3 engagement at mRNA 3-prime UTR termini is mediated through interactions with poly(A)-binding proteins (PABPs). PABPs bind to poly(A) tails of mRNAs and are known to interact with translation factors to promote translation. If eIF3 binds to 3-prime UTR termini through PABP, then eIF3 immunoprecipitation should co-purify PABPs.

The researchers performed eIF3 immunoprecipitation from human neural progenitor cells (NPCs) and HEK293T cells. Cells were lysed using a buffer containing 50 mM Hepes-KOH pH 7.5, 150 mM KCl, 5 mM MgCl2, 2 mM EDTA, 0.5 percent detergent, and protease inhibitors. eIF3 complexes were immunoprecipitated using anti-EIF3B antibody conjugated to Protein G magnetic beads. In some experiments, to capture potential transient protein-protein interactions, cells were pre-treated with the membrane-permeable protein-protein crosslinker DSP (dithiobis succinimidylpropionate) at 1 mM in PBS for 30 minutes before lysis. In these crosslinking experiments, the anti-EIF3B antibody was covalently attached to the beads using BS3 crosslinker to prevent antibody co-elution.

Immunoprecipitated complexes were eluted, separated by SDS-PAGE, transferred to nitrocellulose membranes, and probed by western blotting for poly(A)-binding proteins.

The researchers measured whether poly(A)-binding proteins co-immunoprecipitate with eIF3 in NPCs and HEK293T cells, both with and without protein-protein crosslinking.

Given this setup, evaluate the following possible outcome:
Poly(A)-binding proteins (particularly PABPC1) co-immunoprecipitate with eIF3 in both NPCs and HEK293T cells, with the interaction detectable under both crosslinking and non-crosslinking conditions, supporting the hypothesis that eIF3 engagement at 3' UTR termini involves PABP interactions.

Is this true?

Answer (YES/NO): NO